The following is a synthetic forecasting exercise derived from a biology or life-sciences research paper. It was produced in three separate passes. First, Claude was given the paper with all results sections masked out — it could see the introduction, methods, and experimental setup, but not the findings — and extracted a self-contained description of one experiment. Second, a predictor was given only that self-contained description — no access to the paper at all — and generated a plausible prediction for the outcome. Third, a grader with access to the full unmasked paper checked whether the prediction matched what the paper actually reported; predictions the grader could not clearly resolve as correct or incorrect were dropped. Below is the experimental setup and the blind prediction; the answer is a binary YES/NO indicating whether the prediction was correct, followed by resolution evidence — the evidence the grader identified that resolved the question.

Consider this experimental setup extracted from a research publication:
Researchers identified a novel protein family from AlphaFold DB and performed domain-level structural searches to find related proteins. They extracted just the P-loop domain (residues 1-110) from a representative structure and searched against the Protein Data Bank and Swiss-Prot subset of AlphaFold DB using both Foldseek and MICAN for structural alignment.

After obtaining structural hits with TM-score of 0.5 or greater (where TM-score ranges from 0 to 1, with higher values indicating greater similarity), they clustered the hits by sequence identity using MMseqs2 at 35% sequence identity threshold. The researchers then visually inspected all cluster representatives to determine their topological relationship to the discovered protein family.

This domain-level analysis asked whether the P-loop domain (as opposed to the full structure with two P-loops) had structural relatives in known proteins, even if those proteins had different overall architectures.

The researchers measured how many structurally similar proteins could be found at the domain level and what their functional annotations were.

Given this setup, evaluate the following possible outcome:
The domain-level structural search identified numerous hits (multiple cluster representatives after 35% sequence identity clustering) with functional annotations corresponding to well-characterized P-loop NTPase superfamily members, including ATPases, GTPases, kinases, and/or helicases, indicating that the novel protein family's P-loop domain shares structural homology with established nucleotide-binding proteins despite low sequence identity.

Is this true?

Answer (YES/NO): NO